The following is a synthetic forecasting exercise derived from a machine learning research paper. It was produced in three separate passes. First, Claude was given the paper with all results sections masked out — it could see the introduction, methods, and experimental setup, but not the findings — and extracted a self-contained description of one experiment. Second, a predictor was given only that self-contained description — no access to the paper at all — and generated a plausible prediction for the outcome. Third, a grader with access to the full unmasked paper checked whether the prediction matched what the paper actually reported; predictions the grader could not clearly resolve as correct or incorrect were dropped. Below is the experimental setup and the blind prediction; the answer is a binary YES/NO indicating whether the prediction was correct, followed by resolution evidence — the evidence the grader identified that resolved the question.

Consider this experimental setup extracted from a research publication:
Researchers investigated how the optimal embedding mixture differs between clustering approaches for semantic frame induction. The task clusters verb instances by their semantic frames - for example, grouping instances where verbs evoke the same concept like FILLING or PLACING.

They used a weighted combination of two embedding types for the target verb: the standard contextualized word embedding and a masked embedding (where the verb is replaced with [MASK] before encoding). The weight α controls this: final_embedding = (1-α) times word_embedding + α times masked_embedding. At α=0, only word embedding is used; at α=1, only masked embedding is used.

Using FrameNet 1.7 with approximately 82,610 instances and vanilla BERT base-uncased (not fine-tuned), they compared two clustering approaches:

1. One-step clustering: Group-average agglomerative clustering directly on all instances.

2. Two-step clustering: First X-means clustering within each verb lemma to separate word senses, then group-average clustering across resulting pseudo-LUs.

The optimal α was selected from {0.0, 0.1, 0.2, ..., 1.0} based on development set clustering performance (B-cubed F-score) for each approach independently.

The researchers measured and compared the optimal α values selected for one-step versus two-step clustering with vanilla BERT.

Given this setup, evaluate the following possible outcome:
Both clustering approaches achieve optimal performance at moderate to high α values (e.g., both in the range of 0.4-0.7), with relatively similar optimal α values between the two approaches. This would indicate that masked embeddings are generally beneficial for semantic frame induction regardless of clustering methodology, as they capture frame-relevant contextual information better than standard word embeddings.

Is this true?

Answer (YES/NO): NO